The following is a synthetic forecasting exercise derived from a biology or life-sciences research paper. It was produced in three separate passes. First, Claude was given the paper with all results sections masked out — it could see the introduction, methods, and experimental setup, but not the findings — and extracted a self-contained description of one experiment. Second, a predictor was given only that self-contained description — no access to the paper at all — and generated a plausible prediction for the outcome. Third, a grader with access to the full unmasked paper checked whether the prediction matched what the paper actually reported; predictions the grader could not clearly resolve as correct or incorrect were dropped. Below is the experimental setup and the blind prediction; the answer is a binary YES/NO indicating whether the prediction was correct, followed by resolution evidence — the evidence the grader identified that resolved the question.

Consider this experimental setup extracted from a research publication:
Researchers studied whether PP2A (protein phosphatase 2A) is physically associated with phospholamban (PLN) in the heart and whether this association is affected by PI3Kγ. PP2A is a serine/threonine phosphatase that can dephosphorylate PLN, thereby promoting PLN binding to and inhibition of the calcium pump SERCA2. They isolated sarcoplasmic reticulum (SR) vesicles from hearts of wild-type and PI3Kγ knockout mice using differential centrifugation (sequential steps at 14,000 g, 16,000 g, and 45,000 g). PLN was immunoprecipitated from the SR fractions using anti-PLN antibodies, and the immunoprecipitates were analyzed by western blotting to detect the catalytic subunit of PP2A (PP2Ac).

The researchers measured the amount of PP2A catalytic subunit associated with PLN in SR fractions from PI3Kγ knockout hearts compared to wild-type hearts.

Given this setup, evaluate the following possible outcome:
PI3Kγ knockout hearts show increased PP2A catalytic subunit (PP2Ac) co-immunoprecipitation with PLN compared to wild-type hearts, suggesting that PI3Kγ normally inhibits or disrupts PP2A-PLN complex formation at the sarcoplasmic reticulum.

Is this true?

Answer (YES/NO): NO